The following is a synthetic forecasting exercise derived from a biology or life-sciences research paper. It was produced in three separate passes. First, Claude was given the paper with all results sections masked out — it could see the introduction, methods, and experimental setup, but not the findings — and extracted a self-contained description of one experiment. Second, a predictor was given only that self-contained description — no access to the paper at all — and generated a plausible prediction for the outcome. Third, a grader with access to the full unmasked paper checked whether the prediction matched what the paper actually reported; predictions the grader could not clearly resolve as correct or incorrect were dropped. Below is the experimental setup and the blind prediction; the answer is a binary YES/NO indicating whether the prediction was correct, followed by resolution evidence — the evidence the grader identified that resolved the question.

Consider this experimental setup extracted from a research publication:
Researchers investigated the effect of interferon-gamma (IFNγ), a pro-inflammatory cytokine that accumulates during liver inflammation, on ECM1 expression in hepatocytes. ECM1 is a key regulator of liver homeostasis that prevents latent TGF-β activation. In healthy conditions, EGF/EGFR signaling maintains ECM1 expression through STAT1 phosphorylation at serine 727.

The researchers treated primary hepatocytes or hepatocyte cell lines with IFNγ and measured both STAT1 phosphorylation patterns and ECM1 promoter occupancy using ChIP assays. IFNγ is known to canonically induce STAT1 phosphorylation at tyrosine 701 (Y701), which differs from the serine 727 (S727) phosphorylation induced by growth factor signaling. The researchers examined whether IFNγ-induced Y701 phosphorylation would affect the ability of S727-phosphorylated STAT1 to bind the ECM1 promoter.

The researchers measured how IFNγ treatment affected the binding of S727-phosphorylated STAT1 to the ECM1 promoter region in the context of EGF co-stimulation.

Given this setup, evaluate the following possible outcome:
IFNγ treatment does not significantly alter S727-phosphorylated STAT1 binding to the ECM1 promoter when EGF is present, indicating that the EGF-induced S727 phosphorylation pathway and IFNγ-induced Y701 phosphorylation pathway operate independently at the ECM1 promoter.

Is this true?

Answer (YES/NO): NO